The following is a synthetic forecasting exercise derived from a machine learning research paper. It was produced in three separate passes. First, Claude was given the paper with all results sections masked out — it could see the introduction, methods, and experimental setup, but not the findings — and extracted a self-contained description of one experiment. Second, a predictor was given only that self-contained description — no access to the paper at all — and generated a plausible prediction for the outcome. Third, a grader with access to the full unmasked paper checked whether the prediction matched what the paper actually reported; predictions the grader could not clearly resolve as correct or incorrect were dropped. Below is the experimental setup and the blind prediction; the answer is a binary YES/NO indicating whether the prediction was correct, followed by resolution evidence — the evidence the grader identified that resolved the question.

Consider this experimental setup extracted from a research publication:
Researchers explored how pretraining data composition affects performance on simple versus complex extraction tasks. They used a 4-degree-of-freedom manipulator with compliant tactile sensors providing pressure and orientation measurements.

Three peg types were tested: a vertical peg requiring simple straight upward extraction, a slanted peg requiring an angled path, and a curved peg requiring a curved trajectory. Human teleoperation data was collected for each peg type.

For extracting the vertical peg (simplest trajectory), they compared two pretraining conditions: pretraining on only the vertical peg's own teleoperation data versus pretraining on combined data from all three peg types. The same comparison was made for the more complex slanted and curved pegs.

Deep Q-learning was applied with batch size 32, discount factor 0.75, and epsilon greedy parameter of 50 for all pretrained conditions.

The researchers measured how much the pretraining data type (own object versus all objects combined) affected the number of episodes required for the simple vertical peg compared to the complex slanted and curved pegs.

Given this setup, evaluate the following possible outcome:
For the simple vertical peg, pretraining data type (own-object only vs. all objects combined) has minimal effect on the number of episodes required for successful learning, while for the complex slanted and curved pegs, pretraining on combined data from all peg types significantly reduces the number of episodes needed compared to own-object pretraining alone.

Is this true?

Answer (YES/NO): NO